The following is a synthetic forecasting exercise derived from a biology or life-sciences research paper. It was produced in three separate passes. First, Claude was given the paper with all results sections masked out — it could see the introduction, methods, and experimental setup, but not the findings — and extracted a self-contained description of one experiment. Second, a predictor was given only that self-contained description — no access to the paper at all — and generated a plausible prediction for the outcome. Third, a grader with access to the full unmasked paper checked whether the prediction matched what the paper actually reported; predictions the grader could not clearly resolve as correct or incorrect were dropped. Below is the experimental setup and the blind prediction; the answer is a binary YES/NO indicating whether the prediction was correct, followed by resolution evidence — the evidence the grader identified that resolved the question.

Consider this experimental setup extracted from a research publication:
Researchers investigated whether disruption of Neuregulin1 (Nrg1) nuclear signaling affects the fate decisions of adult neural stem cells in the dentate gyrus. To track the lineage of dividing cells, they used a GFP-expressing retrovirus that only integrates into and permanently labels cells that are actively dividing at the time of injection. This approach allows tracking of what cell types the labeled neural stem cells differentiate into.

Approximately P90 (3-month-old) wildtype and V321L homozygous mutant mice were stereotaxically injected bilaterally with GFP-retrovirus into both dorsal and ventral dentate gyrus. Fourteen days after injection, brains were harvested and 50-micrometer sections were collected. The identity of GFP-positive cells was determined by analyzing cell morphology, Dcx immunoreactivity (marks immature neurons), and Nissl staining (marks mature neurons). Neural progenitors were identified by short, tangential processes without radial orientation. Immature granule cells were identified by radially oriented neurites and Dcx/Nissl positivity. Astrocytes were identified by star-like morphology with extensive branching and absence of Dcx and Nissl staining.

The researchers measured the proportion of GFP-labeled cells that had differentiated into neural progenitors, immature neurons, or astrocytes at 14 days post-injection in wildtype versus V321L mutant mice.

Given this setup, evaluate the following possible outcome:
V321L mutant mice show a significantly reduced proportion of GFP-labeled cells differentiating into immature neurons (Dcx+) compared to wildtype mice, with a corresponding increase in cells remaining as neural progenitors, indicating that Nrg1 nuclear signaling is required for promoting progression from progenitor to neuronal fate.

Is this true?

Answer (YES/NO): NO